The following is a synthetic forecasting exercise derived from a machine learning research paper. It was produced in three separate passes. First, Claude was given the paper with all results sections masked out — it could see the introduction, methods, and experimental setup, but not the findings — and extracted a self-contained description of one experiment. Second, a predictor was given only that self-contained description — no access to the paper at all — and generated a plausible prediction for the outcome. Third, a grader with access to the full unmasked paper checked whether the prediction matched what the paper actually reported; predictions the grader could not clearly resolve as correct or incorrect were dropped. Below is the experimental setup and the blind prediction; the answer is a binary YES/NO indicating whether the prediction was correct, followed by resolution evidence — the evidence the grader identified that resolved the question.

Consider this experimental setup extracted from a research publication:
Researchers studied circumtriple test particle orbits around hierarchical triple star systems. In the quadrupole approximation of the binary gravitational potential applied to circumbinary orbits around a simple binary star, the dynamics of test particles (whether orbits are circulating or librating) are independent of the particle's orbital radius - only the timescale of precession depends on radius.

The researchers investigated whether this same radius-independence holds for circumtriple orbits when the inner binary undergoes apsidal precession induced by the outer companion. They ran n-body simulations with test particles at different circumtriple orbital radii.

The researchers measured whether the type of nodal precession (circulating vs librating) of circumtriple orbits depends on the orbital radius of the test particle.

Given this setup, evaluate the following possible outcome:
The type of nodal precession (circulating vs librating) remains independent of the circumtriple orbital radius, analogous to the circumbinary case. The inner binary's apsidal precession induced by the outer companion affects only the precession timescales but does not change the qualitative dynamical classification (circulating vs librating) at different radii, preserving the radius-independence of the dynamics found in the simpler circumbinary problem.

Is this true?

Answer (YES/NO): NO